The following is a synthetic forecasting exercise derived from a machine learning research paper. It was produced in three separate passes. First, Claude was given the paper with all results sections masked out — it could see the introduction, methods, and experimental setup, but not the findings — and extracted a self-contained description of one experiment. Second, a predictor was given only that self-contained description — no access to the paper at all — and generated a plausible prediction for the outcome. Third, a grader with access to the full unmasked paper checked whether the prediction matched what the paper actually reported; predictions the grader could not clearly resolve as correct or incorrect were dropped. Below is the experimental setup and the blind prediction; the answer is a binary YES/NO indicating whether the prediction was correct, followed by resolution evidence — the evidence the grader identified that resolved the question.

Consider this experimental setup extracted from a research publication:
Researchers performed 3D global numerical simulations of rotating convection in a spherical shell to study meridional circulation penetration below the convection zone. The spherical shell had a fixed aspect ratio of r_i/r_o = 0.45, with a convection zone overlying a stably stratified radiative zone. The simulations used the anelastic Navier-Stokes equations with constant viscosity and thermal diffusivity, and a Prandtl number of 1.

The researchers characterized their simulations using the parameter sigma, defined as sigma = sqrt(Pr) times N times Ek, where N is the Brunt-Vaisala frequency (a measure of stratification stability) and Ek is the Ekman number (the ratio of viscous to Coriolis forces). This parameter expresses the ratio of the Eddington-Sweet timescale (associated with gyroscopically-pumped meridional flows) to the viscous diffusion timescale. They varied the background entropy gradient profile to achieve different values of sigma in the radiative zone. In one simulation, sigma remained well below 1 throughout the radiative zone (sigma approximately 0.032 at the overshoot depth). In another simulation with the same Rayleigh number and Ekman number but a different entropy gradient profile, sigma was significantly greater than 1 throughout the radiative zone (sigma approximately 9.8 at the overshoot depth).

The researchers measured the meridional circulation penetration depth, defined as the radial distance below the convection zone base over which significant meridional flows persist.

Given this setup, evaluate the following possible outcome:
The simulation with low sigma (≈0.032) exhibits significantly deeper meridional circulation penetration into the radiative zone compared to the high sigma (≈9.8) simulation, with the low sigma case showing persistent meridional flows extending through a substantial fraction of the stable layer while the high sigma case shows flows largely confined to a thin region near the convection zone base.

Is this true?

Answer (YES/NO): YES